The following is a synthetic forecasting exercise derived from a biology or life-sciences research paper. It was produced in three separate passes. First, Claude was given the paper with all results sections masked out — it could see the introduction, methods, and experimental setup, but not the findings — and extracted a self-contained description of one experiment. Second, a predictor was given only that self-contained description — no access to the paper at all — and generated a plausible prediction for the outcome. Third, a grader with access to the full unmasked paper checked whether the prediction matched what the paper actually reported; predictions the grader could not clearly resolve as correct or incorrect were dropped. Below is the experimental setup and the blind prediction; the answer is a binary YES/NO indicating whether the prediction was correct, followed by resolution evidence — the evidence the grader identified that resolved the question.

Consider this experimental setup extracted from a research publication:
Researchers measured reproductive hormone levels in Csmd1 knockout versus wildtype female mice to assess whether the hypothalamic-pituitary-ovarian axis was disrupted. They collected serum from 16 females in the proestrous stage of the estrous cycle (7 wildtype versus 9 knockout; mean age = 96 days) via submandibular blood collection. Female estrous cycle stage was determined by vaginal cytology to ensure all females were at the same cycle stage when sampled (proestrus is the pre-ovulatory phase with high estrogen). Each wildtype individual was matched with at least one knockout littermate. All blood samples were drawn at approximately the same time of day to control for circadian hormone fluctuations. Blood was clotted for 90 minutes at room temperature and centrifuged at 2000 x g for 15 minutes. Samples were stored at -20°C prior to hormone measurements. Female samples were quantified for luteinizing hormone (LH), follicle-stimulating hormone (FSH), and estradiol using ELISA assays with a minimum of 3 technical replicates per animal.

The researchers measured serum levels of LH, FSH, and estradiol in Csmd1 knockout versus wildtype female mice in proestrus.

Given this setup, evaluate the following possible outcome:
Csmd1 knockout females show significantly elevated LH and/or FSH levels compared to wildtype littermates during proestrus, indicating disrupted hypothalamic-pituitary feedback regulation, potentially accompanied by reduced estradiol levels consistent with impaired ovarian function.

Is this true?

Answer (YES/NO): NO